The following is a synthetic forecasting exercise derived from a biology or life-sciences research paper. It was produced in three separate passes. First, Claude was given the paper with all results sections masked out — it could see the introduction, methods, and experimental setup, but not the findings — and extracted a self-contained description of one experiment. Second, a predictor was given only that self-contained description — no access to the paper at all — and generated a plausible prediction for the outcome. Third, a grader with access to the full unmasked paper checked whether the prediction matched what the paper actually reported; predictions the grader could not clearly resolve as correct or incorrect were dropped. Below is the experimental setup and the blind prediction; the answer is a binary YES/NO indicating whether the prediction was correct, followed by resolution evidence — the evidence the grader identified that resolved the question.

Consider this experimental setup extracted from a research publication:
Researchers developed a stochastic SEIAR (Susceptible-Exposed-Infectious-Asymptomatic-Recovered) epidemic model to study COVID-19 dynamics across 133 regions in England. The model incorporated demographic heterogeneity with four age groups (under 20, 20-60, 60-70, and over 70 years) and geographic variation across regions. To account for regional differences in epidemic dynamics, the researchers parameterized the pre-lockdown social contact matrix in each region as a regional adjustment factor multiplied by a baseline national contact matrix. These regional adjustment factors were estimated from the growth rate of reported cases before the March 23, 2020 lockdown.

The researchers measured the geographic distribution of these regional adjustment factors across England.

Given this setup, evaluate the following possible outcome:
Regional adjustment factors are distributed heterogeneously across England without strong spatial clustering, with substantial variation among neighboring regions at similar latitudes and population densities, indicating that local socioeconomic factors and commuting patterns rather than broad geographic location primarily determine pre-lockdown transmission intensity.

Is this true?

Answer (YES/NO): NO